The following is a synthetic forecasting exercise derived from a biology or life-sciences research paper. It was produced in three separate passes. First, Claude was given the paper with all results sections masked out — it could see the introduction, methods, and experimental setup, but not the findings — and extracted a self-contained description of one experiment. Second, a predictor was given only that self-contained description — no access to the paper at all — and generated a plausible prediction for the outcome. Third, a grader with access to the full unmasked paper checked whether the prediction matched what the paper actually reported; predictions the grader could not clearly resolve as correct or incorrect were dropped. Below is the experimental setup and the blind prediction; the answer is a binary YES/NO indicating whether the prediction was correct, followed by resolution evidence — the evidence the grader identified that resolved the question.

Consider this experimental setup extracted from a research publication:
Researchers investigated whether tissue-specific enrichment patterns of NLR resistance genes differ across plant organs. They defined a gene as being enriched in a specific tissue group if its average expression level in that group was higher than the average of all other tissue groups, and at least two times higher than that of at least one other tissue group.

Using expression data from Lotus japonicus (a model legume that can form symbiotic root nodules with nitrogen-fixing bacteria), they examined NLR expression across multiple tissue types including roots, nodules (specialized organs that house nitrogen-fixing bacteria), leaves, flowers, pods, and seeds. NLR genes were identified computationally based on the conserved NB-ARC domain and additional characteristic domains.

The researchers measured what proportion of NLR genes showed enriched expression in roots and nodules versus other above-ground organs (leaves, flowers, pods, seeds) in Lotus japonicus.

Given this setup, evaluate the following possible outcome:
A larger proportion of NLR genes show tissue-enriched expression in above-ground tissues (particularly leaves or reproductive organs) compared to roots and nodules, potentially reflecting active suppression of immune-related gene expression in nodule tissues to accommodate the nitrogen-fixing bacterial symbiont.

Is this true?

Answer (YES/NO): NO